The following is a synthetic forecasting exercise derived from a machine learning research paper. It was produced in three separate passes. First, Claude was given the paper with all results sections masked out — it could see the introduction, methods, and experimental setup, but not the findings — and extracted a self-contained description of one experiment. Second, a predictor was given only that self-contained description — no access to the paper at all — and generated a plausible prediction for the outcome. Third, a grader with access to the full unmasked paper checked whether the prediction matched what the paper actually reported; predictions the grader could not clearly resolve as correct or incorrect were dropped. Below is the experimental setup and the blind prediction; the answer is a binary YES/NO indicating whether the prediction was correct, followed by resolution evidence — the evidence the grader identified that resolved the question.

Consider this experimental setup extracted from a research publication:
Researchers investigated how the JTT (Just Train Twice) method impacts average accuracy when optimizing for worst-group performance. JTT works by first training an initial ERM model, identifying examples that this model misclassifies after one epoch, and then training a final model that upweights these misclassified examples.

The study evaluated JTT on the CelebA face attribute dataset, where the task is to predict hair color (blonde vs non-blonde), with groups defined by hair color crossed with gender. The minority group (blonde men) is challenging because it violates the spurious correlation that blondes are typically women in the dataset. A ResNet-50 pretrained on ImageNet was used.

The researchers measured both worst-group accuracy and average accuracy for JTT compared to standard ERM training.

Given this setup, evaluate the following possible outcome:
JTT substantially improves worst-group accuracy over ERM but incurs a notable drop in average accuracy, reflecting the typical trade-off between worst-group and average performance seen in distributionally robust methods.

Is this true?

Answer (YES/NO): YES